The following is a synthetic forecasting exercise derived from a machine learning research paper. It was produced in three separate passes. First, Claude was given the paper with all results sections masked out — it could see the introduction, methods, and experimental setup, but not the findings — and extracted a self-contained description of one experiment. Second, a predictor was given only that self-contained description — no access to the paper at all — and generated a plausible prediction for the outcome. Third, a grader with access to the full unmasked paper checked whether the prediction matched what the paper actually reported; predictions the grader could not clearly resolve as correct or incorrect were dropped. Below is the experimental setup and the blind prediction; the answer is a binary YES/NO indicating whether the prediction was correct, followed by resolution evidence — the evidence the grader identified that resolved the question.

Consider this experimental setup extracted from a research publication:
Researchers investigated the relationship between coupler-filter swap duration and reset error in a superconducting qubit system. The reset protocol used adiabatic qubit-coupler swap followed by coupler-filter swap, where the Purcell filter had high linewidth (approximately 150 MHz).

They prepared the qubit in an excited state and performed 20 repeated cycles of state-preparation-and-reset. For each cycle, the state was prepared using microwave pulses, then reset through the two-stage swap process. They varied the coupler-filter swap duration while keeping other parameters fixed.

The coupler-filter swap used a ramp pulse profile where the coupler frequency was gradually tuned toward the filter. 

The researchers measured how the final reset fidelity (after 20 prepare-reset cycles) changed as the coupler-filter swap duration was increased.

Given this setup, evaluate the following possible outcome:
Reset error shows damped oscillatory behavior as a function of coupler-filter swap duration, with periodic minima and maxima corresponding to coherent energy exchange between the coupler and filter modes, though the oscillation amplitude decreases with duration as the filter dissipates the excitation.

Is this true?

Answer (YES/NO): NO